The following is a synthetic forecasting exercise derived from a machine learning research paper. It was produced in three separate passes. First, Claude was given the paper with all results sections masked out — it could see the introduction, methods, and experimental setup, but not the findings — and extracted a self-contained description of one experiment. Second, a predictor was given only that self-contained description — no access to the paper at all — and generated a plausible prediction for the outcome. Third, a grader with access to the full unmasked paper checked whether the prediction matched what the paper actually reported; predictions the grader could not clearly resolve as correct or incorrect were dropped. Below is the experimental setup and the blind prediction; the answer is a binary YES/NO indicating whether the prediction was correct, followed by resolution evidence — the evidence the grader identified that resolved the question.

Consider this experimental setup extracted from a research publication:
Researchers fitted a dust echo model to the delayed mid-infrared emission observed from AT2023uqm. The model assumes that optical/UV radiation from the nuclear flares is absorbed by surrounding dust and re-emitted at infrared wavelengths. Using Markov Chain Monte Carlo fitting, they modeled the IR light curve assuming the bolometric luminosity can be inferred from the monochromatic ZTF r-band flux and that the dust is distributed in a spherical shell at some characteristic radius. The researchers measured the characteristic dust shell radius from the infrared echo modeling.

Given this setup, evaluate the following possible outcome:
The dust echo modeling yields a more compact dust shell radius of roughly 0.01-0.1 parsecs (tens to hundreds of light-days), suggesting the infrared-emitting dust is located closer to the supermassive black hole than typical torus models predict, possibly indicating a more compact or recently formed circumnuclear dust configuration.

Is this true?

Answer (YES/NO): YES